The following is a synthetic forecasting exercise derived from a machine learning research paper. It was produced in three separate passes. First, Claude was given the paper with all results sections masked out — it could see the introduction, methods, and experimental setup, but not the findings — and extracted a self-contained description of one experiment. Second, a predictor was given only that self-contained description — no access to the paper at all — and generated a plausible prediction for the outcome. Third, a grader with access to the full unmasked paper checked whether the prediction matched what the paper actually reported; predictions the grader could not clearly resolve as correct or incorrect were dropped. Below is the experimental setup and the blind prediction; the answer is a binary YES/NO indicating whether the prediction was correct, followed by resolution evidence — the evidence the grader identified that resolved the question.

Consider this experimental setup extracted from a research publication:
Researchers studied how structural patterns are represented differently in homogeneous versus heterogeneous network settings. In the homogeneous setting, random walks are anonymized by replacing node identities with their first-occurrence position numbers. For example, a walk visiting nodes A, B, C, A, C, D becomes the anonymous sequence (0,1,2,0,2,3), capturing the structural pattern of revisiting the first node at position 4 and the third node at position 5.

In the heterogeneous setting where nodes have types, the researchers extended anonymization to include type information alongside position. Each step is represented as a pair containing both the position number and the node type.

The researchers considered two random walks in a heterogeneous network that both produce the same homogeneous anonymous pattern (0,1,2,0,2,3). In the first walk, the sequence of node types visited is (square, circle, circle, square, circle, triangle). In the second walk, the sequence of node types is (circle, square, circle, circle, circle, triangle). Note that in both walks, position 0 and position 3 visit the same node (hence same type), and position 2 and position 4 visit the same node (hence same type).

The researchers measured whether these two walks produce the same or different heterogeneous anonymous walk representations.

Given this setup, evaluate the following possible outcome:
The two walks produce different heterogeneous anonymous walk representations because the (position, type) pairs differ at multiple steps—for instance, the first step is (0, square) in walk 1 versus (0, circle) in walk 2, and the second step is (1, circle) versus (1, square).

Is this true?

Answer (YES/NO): YES